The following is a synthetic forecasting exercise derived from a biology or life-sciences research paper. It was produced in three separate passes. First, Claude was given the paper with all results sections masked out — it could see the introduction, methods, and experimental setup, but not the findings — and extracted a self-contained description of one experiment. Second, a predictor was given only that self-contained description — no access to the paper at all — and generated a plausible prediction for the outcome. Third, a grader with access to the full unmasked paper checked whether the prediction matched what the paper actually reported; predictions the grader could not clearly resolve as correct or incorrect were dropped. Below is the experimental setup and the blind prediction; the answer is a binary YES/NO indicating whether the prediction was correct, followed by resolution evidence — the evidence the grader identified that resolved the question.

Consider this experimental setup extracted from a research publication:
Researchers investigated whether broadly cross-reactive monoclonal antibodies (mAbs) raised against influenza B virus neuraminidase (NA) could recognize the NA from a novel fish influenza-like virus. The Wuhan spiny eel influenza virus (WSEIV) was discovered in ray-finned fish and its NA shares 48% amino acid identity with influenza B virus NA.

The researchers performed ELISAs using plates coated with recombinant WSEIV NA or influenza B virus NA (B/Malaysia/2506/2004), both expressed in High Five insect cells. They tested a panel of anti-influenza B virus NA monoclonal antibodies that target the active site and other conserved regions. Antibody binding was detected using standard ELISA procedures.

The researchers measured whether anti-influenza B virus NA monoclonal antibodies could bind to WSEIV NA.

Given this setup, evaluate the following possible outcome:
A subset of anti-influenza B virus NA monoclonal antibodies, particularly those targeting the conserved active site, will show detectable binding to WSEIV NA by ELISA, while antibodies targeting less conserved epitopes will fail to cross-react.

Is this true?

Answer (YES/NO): NO